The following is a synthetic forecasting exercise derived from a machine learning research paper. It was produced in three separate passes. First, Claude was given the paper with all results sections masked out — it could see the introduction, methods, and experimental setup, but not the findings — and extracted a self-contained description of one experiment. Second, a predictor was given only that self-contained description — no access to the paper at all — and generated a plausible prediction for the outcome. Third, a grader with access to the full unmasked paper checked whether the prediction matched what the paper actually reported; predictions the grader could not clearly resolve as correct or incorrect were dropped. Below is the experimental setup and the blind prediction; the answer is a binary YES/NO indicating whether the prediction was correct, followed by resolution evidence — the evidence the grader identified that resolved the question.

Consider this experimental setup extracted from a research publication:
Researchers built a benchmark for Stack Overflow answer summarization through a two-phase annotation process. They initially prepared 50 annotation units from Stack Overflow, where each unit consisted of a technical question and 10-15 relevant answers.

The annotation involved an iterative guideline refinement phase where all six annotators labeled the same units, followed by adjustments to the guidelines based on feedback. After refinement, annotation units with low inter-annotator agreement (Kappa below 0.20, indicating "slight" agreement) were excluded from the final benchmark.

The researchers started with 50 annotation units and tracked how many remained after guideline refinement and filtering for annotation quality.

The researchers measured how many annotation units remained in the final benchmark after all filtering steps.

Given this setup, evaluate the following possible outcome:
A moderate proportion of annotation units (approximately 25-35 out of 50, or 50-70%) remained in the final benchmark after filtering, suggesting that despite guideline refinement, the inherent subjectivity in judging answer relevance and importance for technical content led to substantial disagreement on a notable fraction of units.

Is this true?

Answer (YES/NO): NO